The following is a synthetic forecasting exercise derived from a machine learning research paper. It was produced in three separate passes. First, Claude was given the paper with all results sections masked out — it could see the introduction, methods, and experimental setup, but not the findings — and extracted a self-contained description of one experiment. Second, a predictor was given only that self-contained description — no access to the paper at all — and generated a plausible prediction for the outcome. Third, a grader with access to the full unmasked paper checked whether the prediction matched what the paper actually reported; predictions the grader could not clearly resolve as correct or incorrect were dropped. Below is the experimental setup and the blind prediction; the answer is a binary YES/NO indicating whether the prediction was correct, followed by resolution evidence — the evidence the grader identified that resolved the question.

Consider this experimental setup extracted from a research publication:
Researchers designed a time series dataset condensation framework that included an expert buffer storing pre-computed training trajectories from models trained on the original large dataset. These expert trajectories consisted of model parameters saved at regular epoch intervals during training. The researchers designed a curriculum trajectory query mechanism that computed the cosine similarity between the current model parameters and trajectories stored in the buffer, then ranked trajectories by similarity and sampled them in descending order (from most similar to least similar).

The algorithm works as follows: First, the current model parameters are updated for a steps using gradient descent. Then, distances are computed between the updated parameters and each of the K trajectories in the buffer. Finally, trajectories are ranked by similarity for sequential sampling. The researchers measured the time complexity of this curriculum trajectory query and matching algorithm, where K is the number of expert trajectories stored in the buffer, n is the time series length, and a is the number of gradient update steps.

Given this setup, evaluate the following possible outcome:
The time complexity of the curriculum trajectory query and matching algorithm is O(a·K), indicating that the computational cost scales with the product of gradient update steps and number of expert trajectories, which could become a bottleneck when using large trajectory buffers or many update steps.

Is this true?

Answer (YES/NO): NO